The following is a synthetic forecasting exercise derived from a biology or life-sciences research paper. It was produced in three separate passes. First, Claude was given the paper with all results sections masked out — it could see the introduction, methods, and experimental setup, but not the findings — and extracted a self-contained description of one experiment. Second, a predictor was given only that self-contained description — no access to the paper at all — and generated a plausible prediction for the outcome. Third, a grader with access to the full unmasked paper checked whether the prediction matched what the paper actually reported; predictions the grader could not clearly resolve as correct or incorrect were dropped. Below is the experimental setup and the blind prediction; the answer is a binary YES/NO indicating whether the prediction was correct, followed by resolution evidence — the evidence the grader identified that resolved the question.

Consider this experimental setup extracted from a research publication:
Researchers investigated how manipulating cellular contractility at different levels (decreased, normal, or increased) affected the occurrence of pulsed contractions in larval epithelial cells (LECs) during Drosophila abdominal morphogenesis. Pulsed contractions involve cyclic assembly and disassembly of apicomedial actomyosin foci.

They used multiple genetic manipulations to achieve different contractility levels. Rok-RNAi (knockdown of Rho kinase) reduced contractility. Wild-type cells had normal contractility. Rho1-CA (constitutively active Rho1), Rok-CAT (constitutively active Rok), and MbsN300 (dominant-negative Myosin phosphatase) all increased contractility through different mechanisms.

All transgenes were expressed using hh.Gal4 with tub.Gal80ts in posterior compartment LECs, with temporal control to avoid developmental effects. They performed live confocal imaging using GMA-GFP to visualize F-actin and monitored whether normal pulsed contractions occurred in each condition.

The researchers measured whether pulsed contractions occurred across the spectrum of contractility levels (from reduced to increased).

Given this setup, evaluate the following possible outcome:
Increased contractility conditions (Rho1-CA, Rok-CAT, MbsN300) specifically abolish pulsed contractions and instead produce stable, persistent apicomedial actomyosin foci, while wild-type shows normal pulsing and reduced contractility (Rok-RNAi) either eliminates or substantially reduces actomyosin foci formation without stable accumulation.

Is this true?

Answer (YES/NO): NO